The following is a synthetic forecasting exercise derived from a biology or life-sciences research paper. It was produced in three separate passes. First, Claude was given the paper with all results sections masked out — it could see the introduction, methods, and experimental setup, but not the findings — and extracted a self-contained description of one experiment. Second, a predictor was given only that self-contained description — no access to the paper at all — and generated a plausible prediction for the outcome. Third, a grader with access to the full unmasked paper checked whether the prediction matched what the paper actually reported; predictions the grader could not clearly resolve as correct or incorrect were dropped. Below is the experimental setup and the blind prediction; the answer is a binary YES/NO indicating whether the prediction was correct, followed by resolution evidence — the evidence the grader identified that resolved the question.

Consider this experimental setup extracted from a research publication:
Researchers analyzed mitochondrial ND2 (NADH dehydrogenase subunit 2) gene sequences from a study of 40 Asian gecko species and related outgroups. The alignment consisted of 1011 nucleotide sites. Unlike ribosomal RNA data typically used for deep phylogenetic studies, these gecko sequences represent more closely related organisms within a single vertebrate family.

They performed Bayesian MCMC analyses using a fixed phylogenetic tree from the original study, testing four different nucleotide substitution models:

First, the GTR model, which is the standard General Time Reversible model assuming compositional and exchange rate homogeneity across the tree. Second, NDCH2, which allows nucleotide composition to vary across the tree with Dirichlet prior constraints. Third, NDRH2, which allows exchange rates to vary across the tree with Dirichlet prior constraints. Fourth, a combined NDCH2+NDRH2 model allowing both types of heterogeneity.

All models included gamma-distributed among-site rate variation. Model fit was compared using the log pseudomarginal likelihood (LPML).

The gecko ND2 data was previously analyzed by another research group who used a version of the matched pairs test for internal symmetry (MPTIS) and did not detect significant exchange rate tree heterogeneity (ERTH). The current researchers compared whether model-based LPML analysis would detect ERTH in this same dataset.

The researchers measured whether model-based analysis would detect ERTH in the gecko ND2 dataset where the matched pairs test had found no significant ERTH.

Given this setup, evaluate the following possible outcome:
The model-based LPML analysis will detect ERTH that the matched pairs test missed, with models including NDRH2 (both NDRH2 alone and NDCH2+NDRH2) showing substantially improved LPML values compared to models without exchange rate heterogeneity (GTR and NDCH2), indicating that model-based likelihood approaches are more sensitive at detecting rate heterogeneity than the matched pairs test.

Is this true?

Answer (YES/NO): YES